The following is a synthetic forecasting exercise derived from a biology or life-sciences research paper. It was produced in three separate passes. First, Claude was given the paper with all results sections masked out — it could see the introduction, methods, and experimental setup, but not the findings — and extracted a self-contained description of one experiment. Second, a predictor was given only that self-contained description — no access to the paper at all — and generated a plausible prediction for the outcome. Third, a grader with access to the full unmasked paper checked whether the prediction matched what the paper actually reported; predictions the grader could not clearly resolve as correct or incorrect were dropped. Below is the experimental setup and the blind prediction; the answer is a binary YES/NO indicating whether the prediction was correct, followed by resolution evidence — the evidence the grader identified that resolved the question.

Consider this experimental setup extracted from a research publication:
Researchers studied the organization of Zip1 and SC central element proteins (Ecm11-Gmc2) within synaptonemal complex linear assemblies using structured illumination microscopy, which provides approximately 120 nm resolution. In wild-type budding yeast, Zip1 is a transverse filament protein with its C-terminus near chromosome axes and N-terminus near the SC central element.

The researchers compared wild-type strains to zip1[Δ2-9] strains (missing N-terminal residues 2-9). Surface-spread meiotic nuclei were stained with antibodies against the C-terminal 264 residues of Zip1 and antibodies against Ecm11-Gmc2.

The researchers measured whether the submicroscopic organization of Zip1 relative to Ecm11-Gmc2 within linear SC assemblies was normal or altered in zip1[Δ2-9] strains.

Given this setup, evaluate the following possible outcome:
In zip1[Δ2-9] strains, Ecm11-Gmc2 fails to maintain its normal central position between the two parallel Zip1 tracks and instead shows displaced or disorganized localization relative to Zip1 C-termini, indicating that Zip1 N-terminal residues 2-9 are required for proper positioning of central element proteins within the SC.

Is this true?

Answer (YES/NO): NO